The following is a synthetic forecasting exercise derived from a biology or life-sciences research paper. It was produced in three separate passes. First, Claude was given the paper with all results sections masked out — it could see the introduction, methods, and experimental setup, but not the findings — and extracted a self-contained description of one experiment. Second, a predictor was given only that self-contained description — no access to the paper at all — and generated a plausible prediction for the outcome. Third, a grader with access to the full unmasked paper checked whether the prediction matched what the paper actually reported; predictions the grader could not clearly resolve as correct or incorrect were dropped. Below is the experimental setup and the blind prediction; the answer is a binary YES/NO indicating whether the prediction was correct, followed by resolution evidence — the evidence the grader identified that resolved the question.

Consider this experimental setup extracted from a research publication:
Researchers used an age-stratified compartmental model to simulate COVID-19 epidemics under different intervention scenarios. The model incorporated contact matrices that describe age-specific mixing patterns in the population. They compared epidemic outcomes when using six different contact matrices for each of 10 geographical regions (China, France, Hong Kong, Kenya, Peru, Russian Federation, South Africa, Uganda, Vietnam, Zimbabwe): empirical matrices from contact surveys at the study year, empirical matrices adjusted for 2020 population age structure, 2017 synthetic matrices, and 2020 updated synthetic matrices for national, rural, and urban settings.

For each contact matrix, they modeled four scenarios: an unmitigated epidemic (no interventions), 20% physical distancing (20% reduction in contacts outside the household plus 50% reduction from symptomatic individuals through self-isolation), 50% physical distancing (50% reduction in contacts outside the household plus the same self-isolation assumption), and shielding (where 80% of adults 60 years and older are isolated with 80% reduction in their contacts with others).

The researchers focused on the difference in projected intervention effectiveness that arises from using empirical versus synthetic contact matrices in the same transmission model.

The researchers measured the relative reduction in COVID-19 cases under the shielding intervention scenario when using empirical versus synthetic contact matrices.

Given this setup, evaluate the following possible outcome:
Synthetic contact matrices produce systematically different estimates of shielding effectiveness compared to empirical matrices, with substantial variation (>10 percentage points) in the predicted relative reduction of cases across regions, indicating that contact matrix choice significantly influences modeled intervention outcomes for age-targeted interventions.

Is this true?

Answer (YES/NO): NO